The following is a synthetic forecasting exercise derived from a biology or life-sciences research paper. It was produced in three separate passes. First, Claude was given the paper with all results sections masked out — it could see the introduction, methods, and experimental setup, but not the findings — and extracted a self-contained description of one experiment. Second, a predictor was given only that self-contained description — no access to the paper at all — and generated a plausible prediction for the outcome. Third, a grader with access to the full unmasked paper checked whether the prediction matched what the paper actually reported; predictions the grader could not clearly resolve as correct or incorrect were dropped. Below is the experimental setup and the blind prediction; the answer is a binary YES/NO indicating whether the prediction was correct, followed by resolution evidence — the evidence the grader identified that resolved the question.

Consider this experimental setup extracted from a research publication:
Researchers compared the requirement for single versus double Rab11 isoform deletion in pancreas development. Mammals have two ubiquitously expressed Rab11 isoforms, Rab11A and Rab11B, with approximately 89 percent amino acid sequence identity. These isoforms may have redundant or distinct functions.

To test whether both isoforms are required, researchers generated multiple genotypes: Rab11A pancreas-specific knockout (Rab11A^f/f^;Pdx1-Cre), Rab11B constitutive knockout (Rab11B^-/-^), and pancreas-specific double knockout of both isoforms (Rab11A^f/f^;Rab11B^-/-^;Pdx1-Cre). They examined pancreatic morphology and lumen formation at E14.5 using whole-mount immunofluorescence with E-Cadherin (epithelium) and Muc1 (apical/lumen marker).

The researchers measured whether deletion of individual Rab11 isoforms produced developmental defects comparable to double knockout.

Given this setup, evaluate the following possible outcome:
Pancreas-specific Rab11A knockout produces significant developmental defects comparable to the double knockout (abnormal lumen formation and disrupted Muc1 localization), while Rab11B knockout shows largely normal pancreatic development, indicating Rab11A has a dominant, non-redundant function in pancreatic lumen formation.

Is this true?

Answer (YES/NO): NO